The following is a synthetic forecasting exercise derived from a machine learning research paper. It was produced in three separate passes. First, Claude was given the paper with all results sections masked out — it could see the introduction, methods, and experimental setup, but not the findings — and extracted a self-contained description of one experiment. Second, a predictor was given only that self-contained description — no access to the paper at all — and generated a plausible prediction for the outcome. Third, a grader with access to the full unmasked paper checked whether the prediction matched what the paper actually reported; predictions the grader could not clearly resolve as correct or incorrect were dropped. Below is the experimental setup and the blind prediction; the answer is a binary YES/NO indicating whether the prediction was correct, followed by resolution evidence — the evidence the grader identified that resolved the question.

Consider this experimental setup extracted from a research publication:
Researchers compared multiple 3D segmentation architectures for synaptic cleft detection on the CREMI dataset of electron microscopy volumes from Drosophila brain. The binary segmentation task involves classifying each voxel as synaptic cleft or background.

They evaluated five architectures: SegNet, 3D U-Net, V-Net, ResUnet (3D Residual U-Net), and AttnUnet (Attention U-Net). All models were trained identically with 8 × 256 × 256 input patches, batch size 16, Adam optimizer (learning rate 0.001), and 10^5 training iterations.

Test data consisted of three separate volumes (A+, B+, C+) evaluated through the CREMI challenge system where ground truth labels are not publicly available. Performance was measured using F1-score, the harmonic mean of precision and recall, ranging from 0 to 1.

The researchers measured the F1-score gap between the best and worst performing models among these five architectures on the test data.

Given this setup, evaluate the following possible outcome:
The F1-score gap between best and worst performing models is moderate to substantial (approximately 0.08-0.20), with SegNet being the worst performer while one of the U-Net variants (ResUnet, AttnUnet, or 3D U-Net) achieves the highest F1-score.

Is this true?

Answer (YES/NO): NO